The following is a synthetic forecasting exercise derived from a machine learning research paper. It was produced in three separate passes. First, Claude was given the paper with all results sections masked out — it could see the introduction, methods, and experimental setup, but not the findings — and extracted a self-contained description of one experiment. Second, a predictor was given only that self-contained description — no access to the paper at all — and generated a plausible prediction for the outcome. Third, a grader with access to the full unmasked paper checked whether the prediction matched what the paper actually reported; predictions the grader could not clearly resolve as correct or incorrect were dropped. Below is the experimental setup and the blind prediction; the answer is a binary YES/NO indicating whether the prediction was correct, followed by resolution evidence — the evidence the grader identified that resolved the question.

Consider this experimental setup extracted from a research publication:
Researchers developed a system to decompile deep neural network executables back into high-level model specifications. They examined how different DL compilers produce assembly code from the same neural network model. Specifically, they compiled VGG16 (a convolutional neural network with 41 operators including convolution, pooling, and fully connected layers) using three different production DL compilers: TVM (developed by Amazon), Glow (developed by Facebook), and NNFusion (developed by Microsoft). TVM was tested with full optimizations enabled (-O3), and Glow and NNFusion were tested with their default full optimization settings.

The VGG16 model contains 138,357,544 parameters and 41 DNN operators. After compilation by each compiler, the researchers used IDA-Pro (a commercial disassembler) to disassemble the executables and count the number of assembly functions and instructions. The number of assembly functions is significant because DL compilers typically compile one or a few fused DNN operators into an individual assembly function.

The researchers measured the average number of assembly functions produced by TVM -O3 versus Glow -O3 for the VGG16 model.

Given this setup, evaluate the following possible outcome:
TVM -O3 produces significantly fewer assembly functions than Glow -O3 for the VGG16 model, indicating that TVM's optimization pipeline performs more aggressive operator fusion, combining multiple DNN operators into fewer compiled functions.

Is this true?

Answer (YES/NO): NO